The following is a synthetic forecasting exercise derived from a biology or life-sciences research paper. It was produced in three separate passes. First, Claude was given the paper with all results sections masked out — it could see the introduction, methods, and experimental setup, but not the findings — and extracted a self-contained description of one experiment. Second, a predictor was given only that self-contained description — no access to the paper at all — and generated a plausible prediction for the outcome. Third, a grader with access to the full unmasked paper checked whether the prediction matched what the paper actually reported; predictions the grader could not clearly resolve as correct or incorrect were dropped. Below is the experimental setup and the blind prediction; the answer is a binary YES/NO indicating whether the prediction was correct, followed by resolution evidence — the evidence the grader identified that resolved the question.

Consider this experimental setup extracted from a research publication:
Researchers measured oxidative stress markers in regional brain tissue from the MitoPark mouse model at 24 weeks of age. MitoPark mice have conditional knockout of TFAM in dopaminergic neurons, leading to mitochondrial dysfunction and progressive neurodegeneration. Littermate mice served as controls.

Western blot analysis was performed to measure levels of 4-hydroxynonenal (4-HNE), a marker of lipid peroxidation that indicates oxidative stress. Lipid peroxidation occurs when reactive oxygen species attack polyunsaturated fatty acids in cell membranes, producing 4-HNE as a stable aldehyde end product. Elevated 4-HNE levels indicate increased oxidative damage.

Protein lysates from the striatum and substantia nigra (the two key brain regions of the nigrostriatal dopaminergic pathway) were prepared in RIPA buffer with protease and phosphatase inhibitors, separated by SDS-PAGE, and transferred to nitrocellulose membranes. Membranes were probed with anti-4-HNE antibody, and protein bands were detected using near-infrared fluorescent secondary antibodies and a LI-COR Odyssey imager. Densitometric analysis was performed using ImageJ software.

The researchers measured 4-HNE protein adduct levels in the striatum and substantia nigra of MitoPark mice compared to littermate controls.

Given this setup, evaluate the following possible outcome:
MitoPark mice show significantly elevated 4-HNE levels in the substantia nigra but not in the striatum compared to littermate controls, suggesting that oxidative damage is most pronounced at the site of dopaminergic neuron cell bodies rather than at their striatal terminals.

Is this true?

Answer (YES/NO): NO